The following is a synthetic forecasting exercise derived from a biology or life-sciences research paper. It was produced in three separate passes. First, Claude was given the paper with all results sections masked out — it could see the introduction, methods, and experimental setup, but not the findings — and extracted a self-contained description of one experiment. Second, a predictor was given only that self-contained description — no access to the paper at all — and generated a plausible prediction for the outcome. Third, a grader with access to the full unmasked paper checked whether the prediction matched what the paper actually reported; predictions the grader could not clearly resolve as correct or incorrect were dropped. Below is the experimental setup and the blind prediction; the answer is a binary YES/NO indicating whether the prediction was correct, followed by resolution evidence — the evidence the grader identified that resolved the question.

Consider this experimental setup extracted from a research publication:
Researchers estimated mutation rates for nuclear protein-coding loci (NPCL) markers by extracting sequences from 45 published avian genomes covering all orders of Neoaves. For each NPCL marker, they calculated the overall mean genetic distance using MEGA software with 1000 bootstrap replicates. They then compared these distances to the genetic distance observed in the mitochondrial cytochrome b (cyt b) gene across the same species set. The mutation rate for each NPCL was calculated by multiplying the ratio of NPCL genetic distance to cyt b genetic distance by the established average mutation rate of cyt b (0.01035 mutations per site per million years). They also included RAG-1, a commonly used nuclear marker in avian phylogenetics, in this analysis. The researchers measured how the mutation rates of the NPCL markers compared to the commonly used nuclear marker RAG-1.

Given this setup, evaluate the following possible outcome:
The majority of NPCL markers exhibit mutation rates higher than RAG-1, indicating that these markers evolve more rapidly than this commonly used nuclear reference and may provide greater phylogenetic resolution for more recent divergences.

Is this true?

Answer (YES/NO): YES